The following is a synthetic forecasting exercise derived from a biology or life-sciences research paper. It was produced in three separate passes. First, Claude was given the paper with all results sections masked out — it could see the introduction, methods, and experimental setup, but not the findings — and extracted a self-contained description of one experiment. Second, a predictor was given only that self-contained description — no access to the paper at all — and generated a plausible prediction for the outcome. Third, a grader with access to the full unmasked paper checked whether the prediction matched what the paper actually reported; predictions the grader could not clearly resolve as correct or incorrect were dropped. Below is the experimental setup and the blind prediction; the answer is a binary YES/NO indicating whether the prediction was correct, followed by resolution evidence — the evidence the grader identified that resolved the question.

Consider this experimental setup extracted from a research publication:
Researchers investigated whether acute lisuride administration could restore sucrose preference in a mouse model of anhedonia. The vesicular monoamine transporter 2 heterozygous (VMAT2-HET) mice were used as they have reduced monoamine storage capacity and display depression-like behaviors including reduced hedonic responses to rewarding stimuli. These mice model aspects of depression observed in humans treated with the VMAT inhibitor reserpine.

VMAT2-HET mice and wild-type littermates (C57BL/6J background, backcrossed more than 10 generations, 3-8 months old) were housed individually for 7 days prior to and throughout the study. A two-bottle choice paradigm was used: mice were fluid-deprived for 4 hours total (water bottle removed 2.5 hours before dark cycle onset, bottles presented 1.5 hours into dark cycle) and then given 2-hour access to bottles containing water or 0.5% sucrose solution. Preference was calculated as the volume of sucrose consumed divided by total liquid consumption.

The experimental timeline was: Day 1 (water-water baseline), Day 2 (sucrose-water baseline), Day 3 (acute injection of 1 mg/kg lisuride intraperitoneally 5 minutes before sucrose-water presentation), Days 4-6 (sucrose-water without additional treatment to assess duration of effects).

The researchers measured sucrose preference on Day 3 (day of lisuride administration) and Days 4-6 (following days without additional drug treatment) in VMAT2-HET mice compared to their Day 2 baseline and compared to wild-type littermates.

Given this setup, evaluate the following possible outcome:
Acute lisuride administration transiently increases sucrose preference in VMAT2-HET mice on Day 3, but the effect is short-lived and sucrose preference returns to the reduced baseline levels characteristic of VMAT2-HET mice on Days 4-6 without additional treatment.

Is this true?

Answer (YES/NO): NO